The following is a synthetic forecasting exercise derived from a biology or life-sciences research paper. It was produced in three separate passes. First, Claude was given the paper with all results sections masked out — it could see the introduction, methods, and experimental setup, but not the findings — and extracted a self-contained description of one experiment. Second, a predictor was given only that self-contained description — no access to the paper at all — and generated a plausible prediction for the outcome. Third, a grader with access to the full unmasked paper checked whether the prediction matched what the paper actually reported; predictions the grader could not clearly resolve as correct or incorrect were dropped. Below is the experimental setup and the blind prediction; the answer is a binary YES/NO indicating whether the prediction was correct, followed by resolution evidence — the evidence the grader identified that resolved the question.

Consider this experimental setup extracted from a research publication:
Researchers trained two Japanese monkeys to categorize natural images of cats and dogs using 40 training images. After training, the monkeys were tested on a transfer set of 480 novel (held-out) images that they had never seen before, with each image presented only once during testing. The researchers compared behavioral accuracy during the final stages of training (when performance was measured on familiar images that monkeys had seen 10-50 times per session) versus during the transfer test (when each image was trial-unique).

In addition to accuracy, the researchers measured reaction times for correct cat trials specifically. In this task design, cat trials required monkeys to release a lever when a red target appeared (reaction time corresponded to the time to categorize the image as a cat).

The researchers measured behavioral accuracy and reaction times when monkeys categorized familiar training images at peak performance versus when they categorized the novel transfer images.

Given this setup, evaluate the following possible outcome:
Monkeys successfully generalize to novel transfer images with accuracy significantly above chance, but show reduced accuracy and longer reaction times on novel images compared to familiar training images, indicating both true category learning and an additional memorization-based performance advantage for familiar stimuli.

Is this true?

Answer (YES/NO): YES